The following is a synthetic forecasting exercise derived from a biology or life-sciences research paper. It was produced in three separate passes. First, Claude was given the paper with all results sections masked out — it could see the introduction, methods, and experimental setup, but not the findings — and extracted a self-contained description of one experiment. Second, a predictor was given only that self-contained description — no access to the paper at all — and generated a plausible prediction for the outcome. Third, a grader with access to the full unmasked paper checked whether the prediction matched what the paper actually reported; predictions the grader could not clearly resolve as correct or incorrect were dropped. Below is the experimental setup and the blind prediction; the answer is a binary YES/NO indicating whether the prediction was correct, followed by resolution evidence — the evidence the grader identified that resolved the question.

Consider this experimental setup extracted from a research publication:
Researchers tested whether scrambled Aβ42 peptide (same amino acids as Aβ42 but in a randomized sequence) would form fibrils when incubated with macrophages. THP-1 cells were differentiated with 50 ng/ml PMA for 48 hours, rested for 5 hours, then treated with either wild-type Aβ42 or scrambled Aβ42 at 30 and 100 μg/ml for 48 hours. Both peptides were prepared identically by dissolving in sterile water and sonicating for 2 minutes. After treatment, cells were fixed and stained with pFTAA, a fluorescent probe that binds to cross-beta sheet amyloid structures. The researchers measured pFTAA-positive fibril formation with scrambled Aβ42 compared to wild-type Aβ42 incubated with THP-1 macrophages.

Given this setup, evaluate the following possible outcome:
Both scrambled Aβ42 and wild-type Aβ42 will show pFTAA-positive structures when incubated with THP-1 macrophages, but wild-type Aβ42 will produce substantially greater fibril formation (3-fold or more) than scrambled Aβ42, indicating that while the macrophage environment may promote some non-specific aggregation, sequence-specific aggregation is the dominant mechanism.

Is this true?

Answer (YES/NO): NO